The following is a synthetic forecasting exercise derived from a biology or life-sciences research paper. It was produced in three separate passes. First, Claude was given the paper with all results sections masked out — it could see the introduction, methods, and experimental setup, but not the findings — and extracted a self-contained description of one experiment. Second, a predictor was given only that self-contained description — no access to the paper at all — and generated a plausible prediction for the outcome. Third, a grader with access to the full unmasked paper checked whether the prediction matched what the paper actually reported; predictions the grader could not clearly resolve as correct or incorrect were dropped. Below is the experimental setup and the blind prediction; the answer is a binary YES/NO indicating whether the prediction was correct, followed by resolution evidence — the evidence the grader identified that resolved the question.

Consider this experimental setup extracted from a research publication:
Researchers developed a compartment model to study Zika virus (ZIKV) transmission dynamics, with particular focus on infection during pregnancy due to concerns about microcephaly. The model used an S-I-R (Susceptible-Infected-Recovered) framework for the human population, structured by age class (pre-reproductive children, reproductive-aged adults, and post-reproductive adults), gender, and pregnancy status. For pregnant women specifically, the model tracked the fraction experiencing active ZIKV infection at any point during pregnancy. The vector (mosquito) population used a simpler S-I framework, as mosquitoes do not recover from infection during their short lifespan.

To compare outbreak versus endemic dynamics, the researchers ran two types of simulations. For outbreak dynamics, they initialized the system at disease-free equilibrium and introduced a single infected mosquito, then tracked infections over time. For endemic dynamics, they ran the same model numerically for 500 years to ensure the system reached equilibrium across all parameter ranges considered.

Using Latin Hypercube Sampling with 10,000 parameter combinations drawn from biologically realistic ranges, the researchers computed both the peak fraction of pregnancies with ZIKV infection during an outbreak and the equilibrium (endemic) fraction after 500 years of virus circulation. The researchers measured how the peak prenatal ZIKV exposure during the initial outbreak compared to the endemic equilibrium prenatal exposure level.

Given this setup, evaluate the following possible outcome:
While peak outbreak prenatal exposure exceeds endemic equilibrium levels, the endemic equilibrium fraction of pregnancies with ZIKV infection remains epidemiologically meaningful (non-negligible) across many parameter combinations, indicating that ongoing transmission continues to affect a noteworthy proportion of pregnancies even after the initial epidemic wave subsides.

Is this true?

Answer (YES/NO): NO